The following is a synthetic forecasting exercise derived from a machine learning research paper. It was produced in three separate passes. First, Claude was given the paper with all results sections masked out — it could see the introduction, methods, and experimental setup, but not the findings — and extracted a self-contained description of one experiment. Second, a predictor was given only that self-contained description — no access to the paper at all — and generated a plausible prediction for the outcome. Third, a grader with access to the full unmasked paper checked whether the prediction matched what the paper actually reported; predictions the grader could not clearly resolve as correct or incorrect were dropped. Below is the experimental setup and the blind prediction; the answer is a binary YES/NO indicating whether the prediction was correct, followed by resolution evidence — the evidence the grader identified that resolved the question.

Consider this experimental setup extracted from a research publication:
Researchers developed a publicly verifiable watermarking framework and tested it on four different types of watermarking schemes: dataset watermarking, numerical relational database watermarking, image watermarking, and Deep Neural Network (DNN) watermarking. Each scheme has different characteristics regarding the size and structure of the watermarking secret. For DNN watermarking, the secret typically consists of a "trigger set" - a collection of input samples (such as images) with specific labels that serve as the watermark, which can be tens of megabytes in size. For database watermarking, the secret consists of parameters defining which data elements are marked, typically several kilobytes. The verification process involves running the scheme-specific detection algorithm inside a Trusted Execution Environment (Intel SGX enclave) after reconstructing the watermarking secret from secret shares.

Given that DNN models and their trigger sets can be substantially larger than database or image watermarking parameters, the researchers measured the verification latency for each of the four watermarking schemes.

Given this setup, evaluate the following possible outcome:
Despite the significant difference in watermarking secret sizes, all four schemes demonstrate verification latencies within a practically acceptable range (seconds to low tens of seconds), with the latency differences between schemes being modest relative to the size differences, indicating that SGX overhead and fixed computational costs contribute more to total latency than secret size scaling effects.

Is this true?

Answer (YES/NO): NO